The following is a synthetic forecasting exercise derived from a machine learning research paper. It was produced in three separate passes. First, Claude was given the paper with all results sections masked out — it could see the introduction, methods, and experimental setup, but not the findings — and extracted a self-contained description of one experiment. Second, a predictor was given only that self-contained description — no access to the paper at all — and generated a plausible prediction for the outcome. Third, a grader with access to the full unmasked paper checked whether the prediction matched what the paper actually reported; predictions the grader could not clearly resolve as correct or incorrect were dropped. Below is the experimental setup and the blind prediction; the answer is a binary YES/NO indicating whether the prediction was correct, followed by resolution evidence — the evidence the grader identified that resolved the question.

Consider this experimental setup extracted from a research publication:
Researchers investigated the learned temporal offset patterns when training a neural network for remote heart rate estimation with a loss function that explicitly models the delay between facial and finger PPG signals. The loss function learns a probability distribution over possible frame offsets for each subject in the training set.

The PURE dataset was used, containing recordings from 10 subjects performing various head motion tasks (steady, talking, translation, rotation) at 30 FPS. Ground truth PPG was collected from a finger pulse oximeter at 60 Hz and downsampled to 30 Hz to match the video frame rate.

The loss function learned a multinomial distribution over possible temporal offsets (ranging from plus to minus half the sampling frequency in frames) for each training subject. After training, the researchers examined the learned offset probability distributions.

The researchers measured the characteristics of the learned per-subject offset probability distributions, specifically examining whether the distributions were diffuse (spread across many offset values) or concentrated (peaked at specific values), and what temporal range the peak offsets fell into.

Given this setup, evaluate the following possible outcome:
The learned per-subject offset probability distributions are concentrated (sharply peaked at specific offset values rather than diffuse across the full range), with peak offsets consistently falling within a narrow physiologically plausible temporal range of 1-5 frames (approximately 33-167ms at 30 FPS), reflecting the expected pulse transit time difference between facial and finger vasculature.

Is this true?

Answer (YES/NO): YES